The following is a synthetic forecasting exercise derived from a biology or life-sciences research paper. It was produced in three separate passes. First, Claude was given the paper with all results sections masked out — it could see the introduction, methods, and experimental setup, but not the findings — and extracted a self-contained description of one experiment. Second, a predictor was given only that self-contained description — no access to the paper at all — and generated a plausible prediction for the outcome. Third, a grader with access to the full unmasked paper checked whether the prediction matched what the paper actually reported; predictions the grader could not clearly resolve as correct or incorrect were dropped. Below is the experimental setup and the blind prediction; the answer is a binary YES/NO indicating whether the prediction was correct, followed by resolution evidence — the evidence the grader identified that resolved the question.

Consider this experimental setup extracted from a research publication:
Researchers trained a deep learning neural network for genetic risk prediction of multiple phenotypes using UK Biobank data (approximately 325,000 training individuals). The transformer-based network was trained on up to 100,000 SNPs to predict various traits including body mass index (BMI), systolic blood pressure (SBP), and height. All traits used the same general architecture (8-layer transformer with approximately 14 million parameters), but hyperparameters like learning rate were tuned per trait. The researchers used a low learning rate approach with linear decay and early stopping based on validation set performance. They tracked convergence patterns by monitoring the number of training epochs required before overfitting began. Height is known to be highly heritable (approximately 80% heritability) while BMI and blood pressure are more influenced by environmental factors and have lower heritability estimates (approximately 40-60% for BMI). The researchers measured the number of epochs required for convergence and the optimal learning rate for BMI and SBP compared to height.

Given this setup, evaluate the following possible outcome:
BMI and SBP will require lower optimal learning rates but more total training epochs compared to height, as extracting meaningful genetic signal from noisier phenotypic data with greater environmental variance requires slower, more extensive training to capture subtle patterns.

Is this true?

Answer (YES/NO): NO